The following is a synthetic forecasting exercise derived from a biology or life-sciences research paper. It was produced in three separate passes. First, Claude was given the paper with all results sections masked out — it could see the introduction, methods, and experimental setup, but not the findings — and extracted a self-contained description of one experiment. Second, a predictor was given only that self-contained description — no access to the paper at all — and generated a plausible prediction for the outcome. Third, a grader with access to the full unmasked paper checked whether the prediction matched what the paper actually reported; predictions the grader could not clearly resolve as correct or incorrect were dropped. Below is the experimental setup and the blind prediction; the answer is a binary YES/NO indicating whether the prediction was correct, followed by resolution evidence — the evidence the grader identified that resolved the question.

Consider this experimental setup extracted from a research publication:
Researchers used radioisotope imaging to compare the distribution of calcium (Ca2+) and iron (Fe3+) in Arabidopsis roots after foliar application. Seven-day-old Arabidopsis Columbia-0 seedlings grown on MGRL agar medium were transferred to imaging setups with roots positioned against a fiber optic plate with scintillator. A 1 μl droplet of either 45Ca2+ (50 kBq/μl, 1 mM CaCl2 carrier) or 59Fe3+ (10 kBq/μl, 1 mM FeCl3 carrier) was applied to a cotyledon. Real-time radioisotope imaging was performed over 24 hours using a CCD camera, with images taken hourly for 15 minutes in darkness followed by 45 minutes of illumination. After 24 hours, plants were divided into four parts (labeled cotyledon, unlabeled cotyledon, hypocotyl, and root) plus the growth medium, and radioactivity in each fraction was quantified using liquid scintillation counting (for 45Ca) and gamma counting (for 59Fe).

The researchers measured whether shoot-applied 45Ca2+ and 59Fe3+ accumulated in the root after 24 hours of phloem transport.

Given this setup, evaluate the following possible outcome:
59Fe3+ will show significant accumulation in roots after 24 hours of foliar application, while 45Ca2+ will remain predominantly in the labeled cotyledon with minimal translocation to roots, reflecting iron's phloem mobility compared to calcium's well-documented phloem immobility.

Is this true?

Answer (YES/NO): NO